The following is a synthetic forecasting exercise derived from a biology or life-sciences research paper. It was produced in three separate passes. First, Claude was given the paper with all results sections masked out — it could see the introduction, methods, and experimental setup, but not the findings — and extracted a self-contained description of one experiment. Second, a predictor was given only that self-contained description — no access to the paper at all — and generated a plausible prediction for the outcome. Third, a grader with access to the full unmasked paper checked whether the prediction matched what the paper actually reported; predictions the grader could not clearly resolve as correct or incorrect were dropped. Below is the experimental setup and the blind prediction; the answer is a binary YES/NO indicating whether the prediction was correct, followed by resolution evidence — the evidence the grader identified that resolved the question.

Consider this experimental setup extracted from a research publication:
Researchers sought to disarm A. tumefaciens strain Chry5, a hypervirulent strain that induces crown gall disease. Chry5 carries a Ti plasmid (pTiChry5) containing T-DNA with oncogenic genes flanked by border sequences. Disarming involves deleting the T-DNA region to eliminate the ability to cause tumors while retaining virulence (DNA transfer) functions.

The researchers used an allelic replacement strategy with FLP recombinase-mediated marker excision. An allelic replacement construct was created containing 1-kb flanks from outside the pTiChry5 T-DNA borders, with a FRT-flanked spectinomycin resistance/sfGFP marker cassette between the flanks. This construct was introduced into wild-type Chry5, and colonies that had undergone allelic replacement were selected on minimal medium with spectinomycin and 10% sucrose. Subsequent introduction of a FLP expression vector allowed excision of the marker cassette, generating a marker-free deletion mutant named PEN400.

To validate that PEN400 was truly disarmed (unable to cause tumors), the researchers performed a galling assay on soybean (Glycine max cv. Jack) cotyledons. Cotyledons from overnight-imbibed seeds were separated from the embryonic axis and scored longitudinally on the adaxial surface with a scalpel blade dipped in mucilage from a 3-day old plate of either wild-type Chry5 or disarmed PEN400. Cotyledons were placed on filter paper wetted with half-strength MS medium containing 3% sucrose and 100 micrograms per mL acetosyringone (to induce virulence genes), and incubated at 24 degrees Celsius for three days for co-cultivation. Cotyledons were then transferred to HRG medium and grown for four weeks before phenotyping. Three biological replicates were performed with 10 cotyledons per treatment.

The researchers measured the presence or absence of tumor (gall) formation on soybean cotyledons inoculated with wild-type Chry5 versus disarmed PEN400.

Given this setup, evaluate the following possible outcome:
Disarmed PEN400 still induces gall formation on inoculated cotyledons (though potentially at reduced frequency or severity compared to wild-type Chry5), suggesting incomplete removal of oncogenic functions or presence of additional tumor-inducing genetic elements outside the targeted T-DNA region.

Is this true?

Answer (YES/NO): NO